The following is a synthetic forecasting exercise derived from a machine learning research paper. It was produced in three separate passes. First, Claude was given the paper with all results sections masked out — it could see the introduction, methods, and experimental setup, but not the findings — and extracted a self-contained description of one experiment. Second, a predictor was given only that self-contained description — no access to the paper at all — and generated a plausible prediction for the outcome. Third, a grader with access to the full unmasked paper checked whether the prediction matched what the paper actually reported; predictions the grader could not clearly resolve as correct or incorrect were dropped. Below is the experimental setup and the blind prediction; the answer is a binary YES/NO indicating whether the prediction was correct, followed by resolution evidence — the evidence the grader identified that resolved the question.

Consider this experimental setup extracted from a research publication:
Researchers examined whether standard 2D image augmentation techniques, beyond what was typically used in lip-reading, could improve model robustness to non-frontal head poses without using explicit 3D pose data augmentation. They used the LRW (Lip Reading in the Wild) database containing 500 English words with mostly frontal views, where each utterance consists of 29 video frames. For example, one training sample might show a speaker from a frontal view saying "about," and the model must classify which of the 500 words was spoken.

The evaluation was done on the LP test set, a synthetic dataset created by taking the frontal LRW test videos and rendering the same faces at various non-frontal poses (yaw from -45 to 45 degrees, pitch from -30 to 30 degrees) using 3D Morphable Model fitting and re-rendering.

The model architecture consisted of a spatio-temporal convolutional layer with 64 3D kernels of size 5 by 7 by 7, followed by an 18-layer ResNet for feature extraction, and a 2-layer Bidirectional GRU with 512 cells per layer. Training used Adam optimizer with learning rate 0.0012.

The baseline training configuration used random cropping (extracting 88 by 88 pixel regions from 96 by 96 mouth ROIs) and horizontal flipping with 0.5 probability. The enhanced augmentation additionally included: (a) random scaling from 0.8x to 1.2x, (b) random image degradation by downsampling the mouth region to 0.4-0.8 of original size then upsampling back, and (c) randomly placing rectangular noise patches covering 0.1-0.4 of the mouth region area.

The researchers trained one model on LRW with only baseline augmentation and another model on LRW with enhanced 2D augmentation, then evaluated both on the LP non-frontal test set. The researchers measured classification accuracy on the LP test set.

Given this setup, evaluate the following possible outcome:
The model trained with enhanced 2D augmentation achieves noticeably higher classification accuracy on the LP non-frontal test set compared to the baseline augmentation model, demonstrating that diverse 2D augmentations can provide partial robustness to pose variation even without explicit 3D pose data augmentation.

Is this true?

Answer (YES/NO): YES